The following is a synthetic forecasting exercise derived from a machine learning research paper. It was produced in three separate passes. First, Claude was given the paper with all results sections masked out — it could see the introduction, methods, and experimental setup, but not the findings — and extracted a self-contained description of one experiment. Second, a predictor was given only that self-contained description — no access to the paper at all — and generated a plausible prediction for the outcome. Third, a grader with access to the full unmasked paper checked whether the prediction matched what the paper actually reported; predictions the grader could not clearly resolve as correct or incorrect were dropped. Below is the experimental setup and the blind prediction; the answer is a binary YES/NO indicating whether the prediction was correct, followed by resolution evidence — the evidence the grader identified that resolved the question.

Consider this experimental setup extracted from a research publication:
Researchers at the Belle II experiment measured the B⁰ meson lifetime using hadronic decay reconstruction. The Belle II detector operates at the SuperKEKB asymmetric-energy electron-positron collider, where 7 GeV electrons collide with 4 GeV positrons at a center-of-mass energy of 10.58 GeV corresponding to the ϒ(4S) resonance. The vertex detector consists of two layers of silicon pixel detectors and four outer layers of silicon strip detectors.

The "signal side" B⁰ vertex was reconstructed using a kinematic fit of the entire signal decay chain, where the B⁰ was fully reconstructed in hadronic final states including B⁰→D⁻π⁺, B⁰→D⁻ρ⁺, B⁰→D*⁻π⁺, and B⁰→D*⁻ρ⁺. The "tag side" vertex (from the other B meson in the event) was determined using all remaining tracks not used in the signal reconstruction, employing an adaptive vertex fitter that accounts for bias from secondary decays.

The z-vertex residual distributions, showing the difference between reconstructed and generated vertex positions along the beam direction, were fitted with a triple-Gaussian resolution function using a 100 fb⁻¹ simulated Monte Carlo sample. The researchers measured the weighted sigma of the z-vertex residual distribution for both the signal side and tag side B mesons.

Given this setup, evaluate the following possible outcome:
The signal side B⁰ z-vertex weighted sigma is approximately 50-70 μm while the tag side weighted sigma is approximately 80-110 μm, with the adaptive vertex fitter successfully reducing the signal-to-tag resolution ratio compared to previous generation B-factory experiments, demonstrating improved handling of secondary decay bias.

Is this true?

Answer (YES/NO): NO